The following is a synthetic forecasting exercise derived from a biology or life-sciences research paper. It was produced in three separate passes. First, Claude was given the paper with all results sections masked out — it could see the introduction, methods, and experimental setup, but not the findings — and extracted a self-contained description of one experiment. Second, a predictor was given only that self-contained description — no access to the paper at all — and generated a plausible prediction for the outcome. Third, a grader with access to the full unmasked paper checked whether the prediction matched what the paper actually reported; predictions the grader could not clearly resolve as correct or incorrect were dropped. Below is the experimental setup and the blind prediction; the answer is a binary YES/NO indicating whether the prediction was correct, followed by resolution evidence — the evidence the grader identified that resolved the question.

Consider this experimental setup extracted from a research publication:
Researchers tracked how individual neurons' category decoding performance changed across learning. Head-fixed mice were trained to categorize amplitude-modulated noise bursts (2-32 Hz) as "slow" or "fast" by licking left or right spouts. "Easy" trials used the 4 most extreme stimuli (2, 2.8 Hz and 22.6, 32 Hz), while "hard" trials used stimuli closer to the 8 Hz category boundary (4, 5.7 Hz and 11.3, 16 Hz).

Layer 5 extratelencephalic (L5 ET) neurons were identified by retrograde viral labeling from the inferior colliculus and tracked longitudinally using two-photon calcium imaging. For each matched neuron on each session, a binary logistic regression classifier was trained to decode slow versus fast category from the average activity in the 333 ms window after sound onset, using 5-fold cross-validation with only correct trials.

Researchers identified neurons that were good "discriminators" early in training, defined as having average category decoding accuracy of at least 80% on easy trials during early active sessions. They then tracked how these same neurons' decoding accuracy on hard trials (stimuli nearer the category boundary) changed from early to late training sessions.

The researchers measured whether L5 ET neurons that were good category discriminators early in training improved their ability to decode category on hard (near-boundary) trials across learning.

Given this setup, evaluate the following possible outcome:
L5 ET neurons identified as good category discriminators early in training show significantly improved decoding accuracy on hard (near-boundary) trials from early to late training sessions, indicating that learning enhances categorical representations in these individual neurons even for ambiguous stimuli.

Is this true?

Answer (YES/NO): NO